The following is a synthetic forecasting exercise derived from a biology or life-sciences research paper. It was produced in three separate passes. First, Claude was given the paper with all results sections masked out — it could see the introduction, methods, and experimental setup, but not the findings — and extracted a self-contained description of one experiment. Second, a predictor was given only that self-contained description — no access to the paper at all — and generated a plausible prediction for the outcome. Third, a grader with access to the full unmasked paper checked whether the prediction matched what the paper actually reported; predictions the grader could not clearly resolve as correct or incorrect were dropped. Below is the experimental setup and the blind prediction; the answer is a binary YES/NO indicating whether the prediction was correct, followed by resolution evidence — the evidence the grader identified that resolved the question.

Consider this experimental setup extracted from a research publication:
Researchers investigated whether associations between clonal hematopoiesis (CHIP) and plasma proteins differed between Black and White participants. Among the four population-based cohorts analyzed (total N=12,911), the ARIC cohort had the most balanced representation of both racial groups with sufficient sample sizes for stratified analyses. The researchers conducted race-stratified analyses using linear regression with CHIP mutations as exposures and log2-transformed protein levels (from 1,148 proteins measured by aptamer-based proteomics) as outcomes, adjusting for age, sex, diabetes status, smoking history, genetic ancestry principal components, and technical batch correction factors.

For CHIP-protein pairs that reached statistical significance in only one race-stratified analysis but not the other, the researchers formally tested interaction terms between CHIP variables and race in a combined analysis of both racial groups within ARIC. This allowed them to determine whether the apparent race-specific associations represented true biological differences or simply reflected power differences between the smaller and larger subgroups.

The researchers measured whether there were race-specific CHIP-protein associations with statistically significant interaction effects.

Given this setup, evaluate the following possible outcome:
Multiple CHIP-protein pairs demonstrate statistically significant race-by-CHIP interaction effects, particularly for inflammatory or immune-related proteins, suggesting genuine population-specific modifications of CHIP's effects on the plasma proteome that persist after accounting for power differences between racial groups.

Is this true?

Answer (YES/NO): NO